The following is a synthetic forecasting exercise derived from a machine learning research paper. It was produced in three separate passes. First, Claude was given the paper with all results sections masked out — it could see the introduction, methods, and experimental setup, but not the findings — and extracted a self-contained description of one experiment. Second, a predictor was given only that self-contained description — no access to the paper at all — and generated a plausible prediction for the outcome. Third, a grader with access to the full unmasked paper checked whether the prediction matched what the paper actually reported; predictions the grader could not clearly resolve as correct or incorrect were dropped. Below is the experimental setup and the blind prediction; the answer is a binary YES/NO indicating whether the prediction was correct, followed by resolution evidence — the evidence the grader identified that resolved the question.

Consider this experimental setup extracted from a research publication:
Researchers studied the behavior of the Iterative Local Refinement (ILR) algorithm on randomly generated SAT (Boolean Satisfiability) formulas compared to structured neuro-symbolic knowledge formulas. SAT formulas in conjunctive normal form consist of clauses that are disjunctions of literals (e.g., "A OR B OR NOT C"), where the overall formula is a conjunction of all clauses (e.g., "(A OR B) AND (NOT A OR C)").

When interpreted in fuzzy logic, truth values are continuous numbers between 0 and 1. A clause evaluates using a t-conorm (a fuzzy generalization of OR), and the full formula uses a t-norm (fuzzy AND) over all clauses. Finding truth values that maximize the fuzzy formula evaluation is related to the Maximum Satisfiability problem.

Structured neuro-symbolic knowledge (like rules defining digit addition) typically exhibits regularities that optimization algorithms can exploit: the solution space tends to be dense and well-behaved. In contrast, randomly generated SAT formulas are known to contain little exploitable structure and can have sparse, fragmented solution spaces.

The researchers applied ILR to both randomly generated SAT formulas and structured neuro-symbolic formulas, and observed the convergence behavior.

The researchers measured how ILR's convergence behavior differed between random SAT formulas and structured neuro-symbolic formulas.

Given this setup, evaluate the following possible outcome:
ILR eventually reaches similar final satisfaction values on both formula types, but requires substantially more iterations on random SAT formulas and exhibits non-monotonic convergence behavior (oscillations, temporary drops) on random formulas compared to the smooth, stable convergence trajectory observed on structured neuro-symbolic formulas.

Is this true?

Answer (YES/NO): NO